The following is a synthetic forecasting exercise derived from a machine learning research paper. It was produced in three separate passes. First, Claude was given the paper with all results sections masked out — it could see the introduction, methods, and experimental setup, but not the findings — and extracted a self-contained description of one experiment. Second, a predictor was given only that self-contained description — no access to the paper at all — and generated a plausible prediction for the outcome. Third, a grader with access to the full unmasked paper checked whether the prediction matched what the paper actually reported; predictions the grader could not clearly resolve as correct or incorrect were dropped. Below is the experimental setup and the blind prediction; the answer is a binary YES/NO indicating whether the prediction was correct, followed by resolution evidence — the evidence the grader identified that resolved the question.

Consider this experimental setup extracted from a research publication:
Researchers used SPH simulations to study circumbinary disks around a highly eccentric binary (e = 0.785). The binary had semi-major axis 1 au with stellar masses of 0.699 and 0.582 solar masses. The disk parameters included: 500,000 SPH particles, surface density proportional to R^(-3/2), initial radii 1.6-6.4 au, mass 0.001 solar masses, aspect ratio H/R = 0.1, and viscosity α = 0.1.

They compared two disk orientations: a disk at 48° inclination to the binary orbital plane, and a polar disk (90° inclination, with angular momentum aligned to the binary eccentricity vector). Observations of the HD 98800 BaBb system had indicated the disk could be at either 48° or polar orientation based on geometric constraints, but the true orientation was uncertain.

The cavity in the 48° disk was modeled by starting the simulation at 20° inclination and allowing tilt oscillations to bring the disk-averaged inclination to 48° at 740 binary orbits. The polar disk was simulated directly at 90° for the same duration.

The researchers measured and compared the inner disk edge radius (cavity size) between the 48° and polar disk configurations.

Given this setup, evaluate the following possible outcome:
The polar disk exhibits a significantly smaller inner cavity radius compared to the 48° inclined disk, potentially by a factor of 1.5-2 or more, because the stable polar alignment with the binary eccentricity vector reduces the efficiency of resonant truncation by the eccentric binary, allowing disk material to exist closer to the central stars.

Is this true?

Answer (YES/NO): YES